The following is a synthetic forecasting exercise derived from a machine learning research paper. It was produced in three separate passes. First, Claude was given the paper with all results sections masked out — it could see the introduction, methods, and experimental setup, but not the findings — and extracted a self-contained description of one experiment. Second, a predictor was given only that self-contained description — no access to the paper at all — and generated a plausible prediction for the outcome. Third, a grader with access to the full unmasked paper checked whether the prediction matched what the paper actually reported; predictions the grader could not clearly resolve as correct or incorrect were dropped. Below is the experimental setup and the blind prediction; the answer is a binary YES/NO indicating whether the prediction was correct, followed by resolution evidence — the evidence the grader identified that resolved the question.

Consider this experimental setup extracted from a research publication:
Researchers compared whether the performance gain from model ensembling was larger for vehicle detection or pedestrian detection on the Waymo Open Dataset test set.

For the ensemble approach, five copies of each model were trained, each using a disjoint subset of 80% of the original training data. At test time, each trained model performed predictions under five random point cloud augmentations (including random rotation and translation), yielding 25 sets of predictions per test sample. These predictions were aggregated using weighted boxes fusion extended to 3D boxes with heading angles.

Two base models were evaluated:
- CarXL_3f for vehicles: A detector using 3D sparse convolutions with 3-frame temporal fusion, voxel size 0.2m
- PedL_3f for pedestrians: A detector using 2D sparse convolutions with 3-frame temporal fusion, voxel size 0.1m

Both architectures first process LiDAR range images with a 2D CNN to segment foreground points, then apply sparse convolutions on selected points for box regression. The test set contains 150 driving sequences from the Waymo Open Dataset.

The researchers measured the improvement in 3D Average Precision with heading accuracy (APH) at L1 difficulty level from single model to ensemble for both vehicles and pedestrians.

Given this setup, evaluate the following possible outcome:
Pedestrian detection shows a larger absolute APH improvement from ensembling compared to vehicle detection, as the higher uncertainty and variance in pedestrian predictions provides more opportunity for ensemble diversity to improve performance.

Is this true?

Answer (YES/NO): YES